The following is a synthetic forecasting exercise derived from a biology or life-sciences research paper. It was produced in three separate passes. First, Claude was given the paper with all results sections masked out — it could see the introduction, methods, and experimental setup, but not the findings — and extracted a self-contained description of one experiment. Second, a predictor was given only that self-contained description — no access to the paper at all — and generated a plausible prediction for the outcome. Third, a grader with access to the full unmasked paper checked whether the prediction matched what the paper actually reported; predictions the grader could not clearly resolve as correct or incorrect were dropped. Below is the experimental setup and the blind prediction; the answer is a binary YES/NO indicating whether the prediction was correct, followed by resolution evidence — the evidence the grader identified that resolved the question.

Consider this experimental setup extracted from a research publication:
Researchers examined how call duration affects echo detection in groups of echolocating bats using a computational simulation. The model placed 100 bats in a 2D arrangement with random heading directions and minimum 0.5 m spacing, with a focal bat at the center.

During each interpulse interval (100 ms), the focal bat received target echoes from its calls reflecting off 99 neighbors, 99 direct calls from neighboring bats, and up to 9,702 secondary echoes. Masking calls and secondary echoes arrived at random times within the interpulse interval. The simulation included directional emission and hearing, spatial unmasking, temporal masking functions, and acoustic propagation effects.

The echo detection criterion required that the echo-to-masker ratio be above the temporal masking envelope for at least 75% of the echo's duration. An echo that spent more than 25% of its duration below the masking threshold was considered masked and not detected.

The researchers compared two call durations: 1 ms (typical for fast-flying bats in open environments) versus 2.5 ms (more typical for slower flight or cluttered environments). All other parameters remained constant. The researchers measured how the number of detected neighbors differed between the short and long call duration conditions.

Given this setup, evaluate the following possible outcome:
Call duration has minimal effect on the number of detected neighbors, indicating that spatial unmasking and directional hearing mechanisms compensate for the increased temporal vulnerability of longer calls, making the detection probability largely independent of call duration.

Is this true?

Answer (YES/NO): NO